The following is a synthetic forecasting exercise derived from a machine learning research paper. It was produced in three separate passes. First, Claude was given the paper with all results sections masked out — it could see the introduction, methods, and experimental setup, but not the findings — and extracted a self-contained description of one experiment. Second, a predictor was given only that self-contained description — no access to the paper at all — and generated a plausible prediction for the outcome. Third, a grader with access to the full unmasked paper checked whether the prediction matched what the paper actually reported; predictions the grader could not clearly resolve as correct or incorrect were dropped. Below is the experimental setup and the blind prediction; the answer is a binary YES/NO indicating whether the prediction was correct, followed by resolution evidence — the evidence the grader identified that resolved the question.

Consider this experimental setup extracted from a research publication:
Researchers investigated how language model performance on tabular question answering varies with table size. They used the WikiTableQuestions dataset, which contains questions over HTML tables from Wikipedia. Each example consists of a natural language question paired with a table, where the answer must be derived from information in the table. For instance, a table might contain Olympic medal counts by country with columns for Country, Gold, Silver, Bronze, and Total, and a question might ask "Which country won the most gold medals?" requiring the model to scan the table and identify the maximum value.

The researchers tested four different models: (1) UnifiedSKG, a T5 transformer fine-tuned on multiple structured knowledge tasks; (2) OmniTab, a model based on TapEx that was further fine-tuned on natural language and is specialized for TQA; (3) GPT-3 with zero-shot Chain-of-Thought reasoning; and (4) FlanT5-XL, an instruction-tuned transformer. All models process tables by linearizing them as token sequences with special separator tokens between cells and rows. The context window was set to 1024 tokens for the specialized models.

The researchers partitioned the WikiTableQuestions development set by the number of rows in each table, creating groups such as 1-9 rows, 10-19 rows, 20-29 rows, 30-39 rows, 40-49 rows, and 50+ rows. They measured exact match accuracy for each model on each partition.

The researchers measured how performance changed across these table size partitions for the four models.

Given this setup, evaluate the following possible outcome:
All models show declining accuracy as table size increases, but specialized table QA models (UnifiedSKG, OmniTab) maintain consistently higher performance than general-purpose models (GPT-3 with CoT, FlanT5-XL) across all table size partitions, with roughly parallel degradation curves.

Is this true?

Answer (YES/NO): NO